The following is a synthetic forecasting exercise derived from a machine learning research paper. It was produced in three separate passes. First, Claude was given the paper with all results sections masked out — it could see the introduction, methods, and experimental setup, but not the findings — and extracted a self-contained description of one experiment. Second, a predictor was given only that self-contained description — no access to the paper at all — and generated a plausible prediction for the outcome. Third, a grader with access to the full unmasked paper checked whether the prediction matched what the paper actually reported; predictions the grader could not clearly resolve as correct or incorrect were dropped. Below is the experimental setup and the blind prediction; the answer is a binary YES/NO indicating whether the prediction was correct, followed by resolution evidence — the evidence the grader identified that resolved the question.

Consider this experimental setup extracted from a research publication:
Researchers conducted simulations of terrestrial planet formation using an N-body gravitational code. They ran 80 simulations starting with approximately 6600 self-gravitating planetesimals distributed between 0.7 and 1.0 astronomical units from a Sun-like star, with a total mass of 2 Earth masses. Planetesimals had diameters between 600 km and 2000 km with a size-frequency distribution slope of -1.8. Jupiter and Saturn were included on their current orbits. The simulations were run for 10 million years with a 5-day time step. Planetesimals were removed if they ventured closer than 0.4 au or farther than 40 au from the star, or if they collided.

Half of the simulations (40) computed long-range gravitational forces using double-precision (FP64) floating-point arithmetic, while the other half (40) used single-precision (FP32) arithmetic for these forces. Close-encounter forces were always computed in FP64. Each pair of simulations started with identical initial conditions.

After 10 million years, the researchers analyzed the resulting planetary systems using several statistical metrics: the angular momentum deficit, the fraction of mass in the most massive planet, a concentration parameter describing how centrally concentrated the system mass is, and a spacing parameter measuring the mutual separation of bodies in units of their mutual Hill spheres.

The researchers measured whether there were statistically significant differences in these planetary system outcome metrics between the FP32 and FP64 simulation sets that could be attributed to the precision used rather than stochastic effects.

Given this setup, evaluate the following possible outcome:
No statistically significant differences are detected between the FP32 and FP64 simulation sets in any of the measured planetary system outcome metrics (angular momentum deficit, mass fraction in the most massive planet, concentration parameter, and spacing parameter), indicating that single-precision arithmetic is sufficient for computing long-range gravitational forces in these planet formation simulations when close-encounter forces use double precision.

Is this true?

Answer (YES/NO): YES